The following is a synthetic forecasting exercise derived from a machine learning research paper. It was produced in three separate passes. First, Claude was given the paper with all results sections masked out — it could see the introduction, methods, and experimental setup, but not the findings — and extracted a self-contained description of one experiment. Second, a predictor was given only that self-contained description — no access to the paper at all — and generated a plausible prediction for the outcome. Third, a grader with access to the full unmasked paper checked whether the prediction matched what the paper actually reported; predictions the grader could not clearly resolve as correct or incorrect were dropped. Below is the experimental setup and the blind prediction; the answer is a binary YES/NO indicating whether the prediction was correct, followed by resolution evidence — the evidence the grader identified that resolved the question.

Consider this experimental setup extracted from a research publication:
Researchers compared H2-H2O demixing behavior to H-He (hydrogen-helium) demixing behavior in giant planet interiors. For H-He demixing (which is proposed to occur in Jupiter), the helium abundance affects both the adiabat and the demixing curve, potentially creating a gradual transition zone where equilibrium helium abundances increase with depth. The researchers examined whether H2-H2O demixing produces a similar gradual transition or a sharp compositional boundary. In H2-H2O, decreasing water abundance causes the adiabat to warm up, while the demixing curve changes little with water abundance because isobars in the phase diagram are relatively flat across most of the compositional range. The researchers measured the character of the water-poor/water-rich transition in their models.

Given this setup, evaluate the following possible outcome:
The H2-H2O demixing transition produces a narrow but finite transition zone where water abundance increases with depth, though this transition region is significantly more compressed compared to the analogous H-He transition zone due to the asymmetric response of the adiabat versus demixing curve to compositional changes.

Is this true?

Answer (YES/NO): NO